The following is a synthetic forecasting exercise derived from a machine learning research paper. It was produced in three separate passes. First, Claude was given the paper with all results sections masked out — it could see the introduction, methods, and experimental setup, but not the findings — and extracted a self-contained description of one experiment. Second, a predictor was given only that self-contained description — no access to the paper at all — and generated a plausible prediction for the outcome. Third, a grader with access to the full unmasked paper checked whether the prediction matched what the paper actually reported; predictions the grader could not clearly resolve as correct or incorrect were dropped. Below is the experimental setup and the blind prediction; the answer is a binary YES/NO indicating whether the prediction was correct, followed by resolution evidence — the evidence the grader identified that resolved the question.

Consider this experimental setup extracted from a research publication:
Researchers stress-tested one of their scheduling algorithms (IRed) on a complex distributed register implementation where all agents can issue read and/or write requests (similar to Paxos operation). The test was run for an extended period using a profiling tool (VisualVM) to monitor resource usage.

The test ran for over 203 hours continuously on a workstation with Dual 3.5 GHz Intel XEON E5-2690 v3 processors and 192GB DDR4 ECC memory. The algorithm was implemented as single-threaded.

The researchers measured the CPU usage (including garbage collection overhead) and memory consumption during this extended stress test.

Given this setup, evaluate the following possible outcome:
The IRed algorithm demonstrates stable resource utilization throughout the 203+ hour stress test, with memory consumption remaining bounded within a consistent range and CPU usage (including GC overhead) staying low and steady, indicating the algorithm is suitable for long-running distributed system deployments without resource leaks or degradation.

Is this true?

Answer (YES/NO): YES